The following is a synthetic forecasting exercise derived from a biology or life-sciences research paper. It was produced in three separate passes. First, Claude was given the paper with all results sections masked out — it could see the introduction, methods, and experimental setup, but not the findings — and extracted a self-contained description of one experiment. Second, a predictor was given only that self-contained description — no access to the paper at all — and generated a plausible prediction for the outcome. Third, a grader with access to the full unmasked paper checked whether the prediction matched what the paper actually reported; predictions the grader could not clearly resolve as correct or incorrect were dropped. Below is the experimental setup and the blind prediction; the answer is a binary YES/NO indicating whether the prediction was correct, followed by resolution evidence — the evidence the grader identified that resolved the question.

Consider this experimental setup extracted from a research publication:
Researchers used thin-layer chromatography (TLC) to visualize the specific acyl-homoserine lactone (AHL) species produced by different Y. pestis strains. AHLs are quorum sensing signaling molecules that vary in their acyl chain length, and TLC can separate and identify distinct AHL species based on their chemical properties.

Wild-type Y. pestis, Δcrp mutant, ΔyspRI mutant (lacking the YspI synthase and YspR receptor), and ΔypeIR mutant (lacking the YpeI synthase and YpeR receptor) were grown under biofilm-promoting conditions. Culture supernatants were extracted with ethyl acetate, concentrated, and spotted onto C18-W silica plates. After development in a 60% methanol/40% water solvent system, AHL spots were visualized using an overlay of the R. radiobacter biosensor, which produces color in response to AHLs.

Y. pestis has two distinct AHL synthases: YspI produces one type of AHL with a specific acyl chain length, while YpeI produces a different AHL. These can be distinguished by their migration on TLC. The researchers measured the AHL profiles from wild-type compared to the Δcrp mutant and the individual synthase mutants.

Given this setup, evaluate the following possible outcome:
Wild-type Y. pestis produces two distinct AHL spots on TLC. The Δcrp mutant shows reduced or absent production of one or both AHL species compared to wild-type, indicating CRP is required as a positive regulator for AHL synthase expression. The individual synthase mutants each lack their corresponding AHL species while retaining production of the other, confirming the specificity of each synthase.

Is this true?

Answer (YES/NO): NO